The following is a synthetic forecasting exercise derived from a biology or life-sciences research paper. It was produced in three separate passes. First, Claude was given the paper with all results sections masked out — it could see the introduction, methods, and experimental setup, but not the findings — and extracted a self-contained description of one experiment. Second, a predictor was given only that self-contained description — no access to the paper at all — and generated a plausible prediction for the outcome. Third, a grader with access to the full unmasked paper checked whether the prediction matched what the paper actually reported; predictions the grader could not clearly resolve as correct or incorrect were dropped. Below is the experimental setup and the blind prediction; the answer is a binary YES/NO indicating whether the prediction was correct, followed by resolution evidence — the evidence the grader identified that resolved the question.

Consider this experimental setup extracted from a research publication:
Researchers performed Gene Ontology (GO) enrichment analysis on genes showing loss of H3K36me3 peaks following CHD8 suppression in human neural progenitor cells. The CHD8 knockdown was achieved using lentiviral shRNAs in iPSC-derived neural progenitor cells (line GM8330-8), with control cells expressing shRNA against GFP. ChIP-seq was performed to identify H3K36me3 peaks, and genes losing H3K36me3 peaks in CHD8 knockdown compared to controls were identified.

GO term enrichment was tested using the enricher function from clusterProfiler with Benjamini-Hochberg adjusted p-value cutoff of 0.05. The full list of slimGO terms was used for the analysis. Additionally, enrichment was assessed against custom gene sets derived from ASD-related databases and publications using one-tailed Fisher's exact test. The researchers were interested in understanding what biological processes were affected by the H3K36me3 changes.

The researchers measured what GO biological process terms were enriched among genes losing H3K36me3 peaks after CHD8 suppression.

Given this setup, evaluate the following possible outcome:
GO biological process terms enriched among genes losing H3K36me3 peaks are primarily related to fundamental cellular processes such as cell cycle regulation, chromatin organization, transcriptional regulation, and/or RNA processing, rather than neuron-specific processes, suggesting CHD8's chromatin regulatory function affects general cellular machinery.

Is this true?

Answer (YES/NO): YES